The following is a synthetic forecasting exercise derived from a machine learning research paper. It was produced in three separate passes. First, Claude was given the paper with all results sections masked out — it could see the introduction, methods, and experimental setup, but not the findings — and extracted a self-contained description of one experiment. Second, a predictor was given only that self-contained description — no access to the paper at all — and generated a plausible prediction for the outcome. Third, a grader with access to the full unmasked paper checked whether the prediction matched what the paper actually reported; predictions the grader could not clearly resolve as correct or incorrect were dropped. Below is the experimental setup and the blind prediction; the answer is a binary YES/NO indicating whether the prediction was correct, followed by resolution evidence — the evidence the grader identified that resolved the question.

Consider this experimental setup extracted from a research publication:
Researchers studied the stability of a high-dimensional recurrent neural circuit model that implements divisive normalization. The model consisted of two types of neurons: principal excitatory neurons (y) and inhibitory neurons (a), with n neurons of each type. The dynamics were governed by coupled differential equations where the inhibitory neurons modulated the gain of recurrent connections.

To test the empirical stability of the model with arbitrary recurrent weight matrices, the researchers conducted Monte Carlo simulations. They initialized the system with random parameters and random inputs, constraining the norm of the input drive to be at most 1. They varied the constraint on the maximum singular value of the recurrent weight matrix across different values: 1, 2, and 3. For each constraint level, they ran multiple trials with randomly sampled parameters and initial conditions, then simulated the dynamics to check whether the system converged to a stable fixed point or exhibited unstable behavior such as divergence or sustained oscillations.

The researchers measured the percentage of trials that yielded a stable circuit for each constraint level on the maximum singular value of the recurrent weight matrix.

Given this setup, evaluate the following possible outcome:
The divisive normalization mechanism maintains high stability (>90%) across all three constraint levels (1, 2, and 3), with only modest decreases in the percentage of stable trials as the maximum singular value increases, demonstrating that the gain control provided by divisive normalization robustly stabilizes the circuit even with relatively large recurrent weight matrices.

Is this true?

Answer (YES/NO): NO